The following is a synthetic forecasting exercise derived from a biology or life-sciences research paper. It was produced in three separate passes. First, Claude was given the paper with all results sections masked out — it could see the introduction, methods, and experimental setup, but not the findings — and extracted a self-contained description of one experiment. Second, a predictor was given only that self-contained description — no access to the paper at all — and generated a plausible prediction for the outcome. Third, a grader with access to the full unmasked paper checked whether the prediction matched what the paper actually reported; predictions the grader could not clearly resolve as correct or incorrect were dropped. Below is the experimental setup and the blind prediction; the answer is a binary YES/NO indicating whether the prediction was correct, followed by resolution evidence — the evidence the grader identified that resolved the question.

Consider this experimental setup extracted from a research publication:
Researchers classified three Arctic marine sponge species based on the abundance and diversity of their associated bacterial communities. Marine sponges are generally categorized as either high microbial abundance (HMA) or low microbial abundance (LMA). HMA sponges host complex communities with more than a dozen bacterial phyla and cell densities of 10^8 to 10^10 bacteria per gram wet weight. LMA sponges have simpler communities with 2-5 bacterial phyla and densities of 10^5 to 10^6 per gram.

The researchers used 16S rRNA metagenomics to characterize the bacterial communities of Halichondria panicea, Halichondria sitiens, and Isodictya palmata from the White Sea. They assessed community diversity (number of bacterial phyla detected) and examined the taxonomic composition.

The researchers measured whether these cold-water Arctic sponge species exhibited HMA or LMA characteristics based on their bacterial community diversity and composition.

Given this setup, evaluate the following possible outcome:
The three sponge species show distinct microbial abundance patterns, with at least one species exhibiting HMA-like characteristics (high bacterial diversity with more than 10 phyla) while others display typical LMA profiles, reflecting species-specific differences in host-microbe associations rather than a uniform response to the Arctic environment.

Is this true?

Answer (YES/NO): NO